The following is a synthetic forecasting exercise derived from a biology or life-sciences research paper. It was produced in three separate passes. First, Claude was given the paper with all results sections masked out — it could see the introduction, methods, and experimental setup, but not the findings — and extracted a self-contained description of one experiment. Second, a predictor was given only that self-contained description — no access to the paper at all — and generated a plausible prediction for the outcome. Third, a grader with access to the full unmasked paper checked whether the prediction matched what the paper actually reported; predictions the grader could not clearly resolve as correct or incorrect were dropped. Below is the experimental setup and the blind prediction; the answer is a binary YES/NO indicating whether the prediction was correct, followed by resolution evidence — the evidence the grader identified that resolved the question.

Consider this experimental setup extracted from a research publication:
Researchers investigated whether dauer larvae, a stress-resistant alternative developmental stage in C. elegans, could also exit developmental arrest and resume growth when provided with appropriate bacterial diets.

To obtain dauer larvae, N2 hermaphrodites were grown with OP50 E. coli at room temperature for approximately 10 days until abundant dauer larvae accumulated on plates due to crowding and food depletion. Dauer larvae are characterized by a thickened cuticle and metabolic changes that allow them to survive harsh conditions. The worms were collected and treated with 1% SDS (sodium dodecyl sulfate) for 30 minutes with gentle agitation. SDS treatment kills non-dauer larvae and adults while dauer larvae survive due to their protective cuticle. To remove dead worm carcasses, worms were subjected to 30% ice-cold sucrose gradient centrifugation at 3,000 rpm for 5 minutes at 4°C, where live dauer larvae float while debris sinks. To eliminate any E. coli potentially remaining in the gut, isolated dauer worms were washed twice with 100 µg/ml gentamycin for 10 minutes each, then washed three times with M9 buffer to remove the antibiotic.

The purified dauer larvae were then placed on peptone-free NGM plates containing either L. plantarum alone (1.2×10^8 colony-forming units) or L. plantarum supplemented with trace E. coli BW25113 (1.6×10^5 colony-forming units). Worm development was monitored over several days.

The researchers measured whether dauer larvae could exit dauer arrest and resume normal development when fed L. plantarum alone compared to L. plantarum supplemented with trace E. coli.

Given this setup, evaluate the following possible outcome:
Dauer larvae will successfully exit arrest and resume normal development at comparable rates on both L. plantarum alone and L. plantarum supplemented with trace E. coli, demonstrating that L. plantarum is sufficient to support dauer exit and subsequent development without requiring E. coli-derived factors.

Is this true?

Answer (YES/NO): YES